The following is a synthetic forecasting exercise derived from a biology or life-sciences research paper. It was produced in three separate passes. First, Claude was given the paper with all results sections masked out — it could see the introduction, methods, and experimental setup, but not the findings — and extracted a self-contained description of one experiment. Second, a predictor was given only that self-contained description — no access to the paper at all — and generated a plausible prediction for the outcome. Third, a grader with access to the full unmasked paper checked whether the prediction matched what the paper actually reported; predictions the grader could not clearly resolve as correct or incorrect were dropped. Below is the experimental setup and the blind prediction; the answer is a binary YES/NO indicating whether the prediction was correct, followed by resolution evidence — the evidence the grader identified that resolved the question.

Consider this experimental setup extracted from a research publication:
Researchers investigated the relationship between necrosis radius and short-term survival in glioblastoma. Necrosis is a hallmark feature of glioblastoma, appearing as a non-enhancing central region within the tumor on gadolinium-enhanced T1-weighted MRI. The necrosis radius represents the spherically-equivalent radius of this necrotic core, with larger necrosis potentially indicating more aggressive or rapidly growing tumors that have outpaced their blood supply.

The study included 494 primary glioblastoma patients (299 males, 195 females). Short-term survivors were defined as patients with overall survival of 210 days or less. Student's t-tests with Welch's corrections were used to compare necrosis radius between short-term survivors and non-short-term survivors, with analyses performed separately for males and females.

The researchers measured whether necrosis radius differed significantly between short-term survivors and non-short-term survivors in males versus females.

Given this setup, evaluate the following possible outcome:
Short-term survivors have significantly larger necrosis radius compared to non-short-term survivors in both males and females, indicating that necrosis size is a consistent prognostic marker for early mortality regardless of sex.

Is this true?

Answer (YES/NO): NO